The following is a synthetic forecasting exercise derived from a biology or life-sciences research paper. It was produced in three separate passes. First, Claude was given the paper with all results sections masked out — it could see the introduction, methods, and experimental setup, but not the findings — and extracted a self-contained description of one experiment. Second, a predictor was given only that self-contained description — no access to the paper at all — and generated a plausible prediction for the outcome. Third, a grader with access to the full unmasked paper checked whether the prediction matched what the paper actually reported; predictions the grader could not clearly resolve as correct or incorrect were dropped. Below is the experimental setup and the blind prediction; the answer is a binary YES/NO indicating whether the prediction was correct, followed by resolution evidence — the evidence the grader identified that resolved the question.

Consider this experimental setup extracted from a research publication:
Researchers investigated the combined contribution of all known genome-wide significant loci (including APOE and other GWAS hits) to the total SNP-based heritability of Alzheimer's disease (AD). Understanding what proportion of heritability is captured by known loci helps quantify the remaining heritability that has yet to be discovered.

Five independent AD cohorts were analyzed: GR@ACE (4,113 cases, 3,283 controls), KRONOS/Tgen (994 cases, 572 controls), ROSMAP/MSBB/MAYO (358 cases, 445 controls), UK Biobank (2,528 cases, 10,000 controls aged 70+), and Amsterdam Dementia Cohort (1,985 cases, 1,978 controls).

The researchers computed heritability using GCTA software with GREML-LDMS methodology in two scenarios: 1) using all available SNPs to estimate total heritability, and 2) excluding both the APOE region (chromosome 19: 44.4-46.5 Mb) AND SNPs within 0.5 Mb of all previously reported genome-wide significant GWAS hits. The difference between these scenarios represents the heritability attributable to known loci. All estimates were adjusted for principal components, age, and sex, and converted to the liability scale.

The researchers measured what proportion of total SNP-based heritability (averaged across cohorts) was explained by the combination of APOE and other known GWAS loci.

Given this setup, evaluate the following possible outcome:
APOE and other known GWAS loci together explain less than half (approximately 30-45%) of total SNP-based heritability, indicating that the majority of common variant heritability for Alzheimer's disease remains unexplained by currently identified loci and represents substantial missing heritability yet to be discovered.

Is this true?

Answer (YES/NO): NO